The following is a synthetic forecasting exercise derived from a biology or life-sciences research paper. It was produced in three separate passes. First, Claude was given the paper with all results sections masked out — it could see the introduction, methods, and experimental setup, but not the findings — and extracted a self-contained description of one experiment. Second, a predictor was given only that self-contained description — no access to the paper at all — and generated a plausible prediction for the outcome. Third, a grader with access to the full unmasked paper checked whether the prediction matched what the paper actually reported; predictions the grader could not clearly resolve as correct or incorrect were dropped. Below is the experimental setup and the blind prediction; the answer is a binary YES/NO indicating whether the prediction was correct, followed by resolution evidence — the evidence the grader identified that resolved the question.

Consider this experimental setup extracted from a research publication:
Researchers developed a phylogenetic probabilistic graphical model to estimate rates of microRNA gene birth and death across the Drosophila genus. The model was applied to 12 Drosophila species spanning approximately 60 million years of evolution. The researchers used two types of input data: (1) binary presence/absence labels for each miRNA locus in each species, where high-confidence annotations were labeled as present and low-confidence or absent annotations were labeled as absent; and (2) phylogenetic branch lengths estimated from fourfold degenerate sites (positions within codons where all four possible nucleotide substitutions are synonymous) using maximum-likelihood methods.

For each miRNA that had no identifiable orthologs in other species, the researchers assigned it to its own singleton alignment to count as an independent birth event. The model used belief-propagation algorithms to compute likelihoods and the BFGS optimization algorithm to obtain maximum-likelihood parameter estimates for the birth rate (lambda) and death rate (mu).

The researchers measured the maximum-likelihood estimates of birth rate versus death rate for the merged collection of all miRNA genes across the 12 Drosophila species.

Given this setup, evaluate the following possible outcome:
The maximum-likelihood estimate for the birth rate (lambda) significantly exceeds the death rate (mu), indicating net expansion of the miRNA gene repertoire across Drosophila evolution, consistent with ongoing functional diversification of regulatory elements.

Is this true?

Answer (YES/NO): NO